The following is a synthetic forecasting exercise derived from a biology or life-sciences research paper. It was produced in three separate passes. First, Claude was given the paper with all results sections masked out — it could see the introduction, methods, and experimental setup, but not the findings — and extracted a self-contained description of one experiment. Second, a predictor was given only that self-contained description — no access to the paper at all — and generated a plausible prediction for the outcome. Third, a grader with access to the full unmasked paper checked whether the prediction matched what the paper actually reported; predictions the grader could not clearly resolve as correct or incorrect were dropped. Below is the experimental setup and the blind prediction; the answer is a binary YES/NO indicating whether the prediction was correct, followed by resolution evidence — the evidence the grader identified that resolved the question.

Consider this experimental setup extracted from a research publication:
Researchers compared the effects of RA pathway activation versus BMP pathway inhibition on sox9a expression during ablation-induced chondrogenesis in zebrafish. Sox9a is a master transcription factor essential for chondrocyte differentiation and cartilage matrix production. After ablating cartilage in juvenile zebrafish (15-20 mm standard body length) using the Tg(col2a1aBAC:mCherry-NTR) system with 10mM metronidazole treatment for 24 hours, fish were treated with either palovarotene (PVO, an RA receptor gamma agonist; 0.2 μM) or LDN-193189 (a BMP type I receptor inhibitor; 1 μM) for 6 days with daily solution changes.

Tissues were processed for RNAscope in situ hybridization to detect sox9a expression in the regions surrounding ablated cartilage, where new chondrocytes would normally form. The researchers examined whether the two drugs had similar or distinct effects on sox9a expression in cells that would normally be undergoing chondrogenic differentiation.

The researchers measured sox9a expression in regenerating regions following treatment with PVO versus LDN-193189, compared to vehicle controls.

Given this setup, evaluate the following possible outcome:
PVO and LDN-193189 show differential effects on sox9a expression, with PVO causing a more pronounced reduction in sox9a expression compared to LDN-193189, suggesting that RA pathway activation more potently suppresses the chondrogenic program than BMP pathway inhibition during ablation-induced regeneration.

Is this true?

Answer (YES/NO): YES